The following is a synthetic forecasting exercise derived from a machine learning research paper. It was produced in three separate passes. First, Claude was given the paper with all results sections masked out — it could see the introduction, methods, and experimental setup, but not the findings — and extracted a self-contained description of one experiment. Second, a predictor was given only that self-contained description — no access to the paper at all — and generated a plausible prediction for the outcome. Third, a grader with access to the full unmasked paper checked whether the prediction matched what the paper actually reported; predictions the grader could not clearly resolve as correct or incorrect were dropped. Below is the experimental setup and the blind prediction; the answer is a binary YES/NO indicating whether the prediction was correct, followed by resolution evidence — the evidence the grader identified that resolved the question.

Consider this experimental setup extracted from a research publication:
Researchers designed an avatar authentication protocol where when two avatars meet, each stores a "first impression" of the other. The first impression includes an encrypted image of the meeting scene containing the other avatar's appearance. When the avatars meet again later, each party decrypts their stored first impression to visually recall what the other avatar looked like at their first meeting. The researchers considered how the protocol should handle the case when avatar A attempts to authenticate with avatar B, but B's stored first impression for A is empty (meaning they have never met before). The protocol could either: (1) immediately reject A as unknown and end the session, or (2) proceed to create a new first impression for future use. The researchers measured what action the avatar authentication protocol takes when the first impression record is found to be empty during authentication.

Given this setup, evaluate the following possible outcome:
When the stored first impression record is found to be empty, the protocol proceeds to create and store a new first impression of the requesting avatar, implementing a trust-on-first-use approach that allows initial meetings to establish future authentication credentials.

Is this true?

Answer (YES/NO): YES